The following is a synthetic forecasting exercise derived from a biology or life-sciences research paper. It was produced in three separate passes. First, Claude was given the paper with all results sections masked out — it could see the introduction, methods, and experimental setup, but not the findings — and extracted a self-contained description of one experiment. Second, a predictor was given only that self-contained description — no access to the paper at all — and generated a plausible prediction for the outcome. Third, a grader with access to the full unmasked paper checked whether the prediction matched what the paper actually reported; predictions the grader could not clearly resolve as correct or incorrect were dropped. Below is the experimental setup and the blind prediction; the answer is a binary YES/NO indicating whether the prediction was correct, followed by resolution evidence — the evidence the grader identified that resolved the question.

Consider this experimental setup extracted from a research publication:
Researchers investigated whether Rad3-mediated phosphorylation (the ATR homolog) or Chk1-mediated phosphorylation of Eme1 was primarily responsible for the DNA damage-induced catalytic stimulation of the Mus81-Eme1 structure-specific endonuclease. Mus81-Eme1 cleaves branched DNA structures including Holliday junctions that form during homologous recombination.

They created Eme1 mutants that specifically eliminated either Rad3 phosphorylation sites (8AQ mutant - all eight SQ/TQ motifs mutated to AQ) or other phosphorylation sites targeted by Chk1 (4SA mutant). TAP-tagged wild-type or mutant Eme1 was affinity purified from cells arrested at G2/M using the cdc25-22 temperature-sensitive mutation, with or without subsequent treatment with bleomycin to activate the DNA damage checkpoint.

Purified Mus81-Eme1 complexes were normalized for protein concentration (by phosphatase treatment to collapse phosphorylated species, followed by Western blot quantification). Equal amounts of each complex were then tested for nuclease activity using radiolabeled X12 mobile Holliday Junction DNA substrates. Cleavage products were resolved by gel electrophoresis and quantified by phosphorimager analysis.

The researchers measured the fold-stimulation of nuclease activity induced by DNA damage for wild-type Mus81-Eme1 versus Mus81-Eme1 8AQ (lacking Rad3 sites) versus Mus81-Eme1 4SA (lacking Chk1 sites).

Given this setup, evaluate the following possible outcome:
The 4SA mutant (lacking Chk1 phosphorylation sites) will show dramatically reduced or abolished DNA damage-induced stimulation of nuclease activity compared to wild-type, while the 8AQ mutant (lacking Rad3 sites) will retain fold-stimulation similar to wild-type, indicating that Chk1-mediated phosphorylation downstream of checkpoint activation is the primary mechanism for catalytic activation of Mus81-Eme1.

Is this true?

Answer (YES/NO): NO